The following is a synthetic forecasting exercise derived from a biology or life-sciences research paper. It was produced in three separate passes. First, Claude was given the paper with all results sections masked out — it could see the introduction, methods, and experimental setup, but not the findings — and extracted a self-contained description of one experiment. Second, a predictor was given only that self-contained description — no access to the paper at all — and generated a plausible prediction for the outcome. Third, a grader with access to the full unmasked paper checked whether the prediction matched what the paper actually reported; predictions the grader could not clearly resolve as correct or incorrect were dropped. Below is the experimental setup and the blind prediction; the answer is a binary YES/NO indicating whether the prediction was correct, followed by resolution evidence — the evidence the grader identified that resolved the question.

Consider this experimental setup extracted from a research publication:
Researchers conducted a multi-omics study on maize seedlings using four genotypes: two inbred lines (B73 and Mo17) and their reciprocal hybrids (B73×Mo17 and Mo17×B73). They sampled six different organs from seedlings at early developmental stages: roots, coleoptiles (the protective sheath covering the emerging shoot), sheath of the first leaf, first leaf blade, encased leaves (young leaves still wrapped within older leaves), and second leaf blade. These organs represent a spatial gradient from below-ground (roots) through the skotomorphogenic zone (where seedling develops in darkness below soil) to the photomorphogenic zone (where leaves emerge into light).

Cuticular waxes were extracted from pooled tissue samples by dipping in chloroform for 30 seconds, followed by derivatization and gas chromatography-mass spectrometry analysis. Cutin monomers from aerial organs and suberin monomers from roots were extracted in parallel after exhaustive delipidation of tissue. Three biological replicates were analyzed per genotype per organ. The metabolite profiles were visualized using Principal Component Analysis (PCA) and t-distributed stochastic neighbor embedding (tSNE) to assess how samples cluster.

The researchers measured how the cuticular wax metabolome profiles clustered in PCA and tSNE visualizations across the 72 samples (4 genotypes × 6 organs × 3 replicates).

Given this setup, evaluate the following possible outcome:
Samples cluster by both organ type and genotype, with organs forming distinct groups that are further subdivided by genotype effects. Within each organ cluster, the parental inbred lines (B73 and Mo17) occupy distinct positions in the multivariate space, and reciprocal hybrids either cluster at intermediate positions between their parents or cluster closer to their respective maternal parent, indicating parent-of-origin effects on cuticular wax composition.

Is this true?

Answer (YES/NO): NO